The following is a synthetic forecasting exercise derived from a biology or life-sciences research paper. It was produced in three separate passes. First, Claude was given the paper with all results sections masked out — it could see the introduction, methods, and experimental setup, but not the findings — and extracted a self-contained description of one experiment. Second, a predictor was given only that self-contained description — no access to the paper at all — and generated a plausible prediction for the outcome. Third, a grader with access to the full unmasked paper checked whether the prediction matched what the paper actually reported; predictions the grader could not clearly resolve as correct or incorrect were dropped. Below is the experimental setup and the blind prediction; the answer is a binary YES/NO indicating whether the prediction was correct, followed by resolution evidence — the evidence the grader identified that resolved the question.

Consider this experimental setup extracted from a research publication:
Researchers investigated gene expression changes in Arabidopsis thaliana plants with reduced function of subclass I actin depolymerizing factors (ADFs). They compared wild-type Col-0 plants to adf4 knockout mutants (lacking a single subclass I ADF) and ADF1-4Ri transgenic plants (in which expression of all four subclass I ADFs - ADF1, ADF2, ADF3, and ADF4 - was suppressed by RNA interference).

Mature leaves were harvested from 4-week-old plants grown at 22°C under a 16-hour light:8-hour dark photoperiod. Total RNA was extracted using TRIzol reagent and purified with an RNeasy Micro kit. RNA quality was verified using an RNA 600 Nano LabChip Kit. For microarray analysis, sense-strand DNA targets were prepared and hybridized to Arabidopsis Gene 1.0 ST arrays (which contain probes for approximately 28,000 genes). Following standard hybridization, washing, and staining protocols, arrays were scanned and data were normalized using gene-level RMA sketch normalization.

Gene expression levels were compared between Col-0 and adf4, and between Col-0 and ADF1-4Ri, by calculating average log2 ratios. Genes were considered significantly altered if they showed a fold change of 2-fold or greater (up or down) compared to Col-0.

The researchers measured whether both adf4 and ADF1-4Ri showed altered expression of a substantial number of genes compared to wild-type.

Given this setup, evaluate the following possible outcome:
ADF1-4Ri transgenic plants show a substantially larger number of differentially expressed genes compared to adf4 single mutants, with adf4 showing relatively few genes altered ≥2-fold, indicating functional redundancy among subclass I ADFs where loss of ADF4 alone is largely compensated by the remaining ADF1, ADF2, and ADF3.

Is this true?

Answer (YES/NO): NO